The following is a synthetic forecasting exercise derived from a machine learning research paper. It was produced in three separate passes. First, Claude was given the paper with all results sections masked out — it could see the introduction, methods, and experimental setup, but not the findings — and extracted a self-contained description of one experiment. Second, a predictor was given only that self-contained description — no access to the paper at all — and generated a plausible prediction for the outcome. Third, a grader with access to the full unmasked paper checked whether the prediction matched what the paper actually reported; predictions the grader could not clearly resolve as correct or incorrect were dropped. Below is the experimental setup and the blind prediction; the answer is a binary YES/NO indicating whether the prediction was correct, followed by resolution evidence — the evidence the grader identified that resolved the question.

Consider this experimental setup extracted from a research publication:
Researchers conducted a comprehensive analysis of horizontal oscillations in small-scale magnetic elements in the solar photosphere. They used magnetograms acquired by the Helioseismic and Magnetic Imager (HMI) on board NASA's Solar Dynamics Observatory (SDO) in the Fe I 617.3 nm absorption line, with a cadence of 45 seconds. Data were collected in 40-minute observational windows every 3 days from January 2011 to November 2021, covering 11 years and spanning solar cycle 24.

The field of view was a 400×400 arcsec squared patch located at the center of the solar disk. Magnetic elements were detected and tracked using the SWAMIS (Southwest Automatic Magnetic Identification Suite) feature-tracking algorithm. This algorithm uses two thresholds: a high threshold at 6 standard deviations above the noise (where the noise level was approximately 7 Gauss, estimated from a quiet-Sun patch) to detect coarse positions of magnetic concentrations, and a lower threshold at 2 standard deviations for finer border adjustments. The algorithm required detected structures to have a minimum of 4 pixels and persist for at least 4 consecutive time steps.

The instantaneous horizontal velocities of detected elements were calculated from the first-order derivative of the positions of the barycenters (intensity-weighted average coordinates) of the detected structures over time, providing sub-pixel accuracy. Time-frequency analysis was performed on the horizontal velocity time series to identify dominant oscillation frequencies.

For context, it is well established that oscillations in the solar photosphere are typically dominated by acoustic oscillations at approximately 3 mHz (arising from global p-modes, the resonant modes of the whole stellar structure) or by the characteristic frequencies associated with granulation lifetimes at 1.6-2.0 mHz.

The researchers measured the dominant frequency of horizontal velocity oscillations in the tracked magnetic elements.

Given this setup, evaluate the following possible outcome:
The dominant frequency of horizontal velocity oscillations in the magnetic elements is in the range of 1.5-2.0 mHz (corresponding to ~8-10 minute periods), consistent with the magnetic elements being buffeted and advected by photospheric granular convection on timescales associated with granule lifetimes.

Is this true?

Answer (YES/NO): NO